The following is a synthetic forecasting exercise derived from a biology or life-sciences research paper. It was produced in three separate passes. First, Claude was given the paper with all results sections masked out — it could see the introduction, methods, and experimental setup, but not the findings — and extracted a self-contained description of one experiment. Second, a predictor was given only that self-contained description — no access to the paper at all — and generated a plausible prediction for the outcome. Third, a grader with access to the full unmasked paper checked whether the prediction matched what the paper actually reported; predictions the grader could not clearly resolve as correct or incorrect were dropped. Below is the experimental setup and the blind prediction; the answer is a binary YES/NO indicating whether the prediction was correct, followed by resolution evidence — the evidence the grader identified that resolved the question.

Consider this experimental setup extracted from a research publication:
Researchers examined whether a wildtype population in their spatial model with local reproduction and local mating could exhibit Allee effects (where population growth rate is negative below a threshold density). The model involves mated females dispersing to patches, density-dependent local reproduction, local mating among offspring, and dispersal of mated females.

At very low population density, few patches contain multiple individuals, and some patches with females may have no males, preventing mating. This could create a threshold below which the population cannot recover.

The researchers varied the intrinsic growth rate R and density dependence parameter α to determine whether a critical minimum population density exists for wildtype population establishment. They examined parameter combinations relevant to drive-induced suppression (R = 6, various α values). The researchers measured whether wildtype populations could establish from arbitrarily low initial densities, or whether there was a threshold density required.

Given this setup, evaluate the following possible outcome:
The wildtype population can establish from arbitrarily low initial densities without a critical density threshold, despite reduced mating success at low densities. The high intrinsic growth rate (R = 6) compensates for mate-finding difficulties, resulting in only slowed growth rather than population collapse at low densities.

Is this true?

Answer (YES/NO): YES